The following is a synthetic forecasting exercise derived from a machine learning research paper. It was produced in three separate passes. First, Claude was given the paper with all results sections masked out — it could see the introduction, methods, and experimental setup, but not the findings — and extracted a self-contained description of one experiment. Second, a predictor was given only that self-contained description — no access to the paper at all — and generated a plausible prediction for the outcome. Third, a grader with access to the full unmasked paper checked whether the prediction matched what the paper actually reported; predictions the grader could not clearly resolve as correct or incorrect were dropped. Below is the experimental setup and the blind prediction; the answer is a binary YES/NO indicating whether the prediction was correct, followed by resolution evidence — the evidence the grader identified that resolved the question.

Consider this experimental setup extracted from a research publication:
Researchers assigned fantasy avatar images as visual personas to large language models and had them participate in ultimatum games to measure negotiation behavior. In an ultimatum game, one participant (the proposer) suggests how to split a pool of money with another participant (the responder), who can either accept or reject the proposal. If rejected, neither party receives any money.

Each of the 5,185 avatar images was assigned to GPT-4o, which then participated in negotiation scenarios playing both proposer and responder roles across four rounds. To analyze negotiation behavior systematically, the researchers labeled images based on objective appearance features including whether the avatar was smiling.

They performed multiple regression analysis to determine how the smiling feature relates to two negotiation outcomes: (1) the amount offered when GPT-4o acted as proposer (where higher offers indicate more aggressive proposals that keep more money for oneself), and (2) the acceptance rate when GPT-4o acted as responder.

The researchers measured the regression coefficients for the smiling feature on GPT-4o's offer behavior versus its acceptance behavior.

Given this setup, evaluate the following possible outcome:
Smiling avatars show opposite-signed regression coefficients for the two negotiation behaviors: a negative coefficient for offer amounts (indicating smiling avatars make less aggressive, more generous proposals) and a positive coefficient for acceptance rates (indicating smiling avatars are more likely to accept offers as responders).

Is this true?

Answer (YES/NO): YES